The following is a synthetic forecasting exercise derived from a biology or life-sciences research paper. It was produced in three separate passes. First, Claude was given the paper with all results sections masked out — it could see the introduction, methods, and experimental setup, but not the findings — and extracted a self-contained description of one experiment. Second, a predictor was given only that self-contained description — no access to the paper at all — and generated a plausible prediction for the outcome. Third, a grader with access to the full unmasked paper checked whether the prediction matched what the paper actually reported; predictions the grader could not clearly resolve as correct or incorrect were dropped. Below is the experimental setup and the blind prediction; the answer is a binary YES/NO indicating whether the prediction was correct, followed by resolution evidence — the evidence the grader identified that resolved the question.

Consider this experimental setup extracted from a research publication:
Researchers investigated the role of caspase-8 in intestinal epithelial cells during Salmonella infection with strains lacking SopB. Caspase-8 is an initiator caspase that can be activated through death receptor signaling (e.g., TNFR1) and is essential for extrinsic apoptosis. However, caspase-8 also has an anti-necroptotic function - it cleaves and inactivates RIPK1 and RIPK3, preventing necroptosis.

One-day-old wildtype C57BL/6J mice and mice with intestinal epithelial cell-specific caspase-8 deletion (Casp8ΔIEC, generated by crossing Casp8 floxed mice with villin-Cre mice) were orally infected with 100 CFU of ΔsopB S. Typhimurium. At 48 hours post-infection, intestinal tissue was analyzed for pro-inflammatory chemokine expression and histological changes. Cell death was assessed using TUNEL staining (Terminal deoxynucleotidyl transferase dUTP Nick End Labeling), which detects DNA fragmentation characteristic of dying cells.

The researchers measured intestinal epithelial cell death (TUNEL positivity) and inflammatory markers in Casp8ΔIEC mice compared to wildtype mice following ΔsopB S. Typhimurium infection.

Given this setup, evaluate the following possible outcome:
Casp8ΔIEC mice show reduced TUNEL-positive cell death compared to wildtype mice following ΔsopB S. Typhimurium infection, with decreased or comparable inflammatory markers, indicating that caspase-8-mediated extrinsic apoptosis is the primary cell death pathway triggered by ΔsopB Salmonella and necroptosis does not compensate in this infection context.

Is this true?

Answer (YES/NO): NO